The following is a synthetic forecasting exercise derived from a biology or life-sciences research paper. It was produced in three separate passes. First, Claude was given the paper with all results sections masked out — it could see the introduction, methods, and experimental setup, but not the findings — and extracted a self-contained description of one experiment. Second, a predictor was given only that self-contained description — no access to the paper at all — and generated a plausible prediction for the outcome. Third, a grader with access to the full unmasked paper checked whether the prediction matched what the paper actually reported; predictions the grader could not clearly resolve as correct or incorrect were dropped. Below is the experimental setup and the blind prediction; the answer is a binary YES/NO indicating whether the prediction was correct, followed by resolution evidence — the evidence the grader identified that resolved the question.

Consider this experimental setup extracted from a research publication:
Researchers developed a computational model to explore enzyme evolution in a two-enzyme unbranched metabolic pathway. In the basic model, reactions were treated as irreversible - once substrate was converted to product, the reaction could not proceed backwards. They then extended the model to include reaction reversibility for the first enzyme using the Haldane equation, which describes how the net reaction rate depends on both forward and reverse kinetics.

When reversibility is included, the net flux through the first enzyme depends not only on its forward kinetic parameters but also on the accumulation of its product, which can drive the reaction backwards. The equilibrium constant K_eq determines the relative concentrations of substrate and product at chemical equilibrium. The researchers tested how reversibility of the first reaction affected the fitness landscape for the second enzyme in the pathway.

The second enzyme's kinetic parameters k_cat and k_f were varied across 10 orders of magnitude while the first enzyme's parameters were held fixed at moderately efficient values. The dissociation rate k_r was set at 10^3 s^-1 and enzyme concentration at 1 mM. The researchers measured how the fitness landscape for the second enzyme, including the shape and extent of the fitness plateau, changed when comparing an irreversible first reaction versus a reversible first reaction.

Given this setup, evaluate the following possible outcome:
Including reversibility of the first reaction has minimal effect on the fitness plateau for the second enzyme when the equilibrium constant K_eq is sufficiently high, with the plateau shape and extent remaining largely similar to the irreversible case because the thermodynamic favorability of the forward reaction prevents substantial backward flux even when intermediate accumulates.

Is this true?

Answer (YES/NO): NO